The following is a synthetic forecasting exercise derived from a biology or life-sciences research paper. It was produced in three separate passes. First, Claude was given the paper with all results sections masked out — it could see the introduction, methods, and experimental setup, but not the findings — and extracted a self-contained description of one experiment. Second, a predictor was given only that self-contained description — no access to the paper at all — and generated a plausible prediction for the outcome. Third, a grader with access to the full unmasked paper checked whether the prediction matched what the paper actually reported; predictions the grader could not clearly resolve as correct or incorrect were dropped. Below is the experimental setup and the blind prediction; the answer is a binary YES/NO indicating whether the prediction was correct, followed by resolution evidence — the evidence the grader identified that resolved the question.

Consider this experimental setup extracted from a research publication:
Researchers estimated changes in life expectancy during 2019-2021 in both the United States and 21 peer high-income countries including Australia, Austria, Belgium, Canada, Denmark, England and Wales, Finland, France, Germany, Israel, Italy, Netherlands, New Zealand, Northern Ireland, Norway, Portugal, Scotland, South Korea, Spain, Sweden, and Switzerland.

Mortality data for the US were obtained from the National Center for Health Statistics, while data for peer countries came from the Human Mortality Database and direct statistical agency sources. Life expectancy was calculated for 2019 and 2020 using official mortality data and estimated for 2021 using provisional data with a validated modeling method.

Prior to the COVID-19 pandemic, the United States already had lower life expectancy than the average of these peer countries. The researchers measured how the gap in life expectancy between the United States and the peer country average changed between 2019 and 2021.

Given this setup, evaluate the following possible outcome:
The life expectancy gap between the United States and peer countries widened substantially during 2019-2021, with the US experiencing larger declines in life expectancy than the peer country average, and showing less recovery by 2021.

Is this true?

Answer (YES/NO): YES